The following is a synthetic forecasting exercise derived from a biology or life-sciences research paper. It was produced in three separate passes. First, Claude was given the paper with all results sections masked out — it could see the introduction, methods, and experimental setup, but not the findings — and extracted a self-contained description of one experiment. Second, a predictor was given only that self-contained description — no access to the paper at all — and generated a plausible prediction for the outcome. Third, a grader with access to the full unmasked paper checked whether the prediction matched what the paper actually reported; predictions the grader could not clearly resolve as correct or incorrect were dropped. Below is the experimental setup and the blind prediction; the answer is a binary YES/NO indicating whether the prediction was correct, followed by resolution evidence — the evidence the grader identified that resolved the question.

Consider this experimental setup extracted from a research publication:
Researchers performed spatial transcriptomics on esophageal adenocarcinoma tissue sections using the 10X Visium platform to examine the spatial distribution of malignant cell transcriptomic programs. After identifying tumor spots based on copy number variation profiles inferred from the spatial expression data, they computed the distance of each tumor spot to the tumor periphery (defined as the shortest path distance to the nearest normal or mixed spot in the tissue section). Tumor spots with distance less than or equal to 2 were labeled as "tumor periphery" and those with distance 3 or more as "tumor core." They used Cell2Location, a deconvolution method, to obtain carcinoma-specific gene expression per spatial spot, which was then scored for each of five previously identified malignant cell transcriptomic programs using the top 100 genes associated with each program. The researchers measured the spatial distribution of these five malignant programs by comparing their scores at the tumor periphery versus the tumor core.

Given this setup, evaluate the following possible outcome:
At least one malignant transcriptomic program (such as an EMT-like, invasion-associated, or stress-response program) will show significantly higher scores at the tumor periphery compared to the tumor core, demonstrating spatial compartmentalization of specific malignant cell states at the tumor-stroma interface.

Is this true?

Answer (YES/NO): NO